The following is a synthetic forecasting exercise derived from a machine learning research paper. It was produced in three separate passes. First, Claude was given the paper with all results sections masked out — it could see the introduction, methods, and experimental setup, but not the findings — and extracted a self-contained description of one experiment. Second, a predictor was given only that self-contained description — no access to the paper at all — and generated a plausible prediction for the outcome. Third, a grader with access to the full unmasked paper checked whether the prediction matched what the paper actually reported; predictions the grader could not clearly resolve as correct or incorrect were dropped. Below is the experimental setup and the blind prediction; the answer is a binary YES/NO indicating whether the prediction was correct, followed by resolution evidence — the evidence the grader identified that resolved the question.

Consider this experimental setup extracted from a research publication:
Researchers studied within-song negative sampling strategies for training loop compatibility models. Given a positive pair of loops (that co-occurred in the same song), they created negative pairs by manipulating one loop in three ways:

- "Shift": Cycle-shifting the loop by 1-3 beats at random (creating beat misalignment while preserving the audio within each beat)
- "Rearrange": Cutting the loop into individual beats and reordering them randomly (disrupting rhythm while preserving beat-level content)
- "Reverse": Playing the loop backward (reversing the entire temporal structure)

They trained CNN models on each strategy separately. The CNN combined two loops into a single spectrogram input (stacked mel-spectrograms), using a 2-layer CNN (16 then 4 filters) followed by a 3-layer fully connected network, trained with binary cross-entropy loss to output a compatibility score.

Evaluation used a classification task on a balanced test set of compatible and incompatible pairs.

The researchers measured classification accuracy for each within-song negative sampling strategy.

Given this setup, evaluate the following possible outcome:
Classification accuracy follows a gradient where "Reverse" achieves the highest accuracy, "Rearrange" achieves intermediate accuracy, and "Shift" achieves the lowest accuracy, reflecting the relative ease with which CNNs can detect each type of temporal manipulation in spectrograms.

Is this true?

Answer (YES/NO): NO